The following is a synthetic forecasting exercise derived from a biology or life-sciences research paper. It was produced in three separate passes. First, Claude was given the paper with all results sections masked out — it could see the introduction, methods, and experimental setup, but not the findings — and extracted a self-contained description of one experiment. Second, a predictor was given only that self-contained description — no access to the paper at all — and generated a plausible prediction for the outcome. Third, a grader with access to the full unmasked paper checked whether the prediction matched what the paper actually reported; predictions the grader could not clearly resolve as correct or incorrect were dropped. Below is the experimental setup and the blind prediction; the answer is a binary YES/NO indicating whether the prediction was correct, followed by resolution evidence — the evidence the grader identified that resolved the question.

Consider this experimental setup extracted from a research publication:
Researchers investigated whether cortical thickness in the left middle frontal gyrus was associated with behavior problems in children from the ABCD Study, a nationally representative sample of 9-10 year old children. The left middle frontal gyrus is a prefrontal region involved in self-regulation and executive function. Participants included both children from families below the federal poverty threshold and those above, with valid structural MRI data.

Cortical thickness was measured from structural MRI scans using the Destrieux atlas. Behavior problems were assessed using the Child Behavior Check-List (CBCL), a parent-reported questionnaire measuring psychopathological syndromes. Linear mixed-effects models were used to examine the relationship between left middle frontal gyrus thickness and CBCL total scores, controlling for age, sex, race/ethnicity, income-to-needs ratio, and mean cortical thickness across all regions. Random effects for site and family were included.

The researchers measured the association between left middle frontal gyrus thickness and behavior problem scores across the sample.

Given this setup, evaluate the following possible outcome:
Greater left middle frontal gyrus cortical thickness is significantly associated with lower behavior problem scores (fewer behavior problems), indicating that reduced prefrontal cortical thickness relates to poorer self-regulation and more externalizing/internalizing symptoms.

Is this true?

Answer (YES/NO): NO